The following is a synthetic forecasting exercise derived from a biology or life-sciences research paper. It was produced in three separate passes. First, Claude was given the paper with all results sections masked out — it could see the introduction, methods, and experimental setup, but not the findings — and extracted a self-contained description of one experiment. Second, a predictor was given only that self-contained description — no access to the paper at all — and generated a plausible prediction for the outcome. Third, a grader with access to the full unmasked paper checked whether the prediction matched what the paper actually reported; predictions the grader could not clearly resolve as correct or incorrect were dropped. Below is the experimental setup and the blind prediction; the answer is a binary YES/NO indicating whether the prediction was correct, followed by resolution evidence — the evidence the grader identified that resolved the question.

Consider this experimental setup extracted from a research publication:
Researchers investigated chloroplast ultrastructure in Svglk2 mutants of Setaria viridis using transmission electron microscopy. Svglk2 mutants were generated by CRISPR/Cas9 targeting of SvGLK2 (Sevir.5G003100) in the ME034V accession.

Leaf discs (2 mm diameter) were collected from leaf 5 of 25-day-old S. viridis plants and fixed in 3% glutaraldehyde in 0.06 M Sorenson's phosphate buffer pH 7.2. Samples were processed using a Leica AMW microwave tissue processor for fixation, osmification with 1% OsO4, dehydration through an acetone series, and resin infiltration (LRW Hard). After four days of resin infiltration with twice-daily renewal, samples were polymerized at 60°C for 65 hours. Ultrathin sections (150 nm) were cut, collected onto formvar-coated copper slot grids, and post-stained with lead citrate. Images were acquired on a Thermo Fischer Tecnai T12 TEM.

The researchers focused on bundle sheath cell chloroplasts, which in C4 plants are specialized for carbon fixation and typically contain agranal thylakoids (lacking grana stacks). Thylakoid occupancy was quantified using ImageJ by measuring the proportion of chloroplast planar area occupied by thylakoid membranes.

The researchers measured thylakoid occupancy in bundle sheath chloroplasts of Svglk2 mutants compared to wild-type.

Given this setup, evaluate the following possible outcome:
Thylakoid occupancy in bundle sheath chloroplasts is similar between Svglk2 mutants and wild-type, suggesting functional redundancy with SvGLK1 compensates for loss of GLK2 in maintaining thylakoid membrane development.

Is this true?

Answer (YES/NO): NO